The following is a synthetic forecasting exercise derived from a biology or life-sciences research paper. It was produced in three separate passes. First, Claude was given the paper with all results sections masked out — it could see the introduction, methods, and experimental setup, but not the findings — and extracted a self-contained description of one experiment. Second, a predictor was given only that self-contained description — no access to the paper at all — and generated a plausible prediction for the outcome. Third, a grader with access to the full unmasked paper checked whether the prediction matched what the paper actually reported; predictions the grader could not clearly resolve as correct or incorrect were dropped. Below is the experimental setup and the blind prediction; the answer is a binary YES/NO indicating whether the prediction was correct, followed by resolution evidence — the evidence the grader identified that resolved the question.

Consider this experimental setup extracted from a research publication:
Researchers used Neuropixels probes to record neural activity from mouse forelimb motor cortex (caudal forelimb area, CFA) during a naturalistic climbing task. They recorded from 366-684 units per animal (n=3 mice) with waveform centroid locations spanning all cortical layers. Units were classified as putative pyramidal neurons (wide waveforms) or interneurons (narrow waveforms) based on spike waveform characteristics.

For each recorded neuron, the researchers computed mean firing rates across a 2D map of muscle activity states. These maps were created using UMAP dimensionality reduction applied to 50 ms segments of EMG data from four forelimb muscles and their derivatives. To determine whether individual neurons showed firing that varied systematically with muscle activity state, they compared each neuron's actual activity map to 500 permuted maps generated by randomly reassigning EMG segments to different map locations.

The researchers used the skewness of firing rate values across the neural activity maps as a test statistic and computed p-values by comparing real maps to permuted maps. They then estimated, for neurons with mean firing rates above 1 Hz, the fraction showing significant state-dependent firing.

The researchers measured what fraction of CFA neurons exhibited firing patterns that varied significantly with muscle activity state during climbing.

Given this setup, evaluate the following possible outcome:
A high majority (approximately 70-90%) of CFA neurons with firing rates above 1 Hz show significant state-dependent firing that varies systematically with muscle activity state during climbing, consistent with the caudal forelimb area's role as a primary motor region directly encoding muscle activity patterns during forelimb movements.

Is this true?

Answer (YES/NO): YES